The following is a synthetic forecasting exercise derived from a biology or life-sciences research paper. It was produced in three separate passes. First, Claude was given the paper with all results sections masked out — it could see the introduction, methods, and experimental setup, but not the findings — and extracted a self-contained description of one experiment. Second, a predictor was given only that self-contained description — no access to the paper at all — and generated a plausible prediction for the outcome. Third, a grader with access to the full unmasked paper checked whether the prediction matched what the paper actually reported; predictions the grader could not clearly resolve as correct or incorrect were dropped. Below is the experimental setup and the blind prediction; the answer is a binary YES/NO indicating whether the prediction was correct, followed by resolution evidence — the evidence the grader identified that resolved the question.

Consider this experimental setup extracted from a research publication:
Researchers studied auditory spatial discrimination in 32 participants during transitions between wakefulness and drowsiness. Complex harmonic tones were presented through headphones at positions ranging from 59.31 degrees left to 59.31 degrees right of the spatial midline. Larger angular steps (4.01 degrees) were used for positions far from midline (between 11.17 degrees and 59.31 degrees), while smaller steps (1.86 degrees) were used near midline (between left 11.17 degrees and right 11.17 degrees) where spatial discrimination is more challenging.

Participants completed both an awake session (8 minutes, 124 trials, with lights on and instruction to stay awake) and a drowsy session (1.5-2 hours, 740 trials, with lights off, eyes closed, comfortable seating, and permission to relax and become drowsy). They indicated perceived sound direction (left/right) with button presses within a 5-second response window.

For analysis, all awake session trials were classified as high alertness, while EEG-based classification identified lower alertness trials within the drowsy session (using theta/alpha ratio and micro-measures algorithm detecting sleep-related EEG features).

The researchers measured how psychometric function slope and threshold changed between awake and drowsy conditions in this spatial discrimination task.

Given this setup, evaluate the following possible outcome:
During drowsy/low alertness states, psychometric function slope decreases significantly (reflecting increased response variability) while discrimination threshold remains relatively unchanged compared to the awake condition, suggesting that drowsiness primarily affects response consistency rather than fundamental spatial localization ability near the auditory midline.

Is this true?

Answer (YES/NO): YES